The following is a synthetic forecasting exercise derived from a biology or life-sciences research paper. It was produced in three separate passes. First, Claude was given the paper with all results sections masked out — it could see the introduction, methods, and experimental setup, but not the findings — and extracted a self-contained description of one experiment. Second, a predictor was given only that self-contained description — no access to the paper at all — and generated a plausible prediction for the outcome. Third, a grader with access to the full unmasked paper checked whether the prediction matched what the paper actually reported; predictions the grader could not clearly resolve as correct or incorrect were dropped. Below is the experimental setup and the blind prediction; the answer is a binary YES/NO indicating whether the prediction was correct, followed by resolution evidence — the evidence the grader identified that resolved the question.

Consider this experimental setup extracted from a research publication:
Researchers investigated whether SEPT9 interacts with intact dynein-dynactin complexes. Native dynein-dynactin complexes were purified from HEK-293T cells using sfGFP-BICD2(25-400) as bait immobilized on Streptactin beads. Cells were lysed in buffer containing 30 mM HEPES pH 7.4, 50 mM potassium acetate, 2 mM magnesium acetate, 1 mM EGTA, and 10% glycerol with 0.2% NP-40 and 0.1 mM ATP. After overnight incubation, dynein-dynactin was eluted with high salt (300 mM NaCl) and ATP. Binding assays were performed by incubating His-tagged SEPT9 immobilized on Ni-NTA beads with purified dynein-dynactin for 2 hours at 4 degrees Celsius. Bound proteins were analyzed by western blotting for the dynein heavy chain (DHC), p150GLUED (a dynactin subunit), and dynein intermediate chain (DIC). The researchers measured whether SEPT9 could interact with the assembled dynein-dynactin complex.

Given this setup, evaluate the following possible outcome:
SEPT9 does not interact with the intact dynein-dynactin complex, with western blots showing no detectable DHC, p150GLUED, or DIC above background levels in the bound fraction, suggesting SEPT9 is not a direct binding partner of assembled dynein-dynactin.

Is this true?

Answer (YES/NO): NO